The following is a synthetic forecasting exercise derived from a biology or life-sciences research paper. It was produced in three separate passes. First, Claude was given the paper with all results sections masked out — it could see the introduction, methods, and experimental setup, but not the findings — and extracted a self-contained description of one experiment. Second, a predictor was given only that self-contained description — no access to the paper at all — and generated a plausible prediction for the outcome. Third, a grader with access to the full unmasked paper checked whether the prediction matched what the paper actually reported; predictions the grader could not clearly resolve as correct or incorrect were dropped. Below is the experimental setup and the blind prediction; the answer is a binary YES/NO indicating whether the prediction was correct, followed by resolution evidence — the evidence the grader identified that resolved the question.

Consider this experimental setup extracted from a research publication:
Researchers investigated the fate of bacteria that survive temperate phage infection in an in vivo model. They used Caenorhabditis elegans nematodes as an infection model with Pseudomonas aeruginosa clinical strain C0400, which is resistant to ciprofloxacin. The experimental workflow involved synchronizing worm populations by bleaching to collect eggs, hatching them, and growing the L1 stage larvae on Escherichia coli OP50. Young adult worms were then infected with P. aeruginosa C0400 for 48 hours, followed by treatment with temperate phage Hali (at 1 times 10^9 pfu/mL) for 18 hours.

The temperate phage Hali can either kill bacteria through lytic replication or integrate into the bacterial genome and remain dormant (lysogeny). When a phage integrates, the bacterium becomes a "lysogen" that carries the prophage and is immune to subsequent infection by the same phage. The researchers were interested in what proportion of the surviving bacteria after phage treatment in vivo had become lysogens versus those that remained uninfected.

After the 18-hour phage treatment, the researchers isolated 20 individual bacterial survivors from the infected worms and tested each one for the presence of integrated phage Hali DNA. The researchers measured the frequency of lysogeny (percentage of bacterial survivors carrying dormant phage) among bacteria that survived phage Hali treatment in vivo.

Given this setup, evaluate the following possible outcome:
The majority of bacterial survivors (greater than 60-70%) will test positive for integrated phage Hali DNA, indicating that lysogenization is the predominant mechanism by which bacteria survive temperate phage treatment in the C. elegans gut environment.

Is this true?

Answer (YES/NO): NO